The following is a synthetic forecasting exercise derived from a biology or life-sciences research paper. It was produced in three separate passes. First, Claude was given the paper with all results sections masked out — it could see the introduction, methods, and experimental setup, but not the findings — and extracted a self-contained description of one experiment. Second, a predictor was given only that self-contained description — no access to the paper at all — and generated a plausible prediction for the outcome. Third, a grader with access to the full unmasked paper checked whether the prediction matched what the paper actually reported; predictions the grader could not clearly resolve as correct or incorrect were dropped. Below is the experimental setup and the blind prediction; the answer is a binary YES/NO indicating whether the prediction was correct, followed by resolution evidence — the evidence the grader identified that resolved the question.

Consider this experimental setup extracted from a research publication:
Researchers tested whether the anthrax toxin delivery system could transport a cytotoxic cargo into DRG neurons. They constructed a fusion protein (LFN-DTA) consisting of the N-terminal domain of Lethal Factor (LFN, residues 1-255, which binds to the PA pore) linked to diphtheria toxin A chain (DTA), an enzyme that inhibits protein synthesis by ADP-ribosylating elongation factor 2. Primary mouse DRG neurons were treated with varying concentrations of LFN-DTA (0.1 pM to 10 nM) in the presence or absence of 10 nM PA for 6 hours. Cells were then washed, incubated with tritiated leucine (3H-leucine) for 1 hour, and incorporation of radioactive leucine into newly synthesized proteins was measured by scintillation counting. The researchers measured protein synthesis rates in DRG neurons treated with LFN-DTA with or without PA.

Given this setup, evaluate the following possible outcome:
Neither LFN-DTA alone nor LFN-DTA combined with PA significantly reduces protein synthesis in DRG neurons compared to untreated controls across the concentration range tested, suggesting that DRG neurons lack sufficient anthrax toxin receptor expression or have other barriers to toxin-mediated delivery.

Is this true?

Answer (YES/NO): NO